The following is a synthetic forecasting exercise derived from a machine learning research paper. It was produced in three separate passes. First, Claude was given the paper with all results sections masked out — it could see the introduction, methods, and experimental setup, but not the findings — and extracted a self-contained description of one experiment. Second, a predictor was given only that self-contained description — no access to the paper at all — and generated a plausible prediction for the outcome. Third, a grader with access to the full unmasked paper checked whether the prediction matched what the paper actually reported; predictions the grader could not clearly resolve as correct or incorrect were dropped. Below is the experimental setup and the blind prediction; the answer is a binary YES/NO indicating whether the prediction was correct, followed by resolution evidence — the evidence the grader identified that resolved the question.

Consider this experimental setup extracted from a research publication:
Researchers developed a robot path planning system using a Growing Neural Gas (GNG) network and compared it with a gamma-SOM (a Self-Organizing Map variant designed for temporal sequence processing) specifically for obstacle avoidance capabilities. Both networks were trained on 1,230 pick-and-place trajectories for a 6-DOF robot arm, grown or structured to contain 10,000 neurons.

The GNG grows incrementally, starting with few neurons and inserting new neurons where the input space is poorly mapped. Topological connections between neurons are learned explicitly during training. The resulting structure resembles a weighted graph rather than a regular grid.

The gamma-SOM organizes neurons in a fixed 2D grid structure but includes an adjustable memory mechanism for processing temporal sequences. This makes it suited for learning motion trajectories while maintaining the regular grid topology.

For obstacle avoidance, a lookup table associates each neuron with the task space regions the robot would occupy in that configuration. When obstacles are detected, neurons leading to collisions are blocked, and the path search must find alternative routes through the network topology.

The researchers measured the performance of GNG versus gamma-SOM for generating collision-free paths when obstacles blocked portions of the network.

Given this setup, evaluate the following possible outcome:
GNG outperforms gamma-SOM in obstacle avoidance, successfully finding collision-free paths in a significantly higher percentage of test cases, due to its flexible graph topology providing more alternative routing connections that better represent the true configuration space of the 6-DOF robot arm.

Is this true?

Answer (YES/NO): YES